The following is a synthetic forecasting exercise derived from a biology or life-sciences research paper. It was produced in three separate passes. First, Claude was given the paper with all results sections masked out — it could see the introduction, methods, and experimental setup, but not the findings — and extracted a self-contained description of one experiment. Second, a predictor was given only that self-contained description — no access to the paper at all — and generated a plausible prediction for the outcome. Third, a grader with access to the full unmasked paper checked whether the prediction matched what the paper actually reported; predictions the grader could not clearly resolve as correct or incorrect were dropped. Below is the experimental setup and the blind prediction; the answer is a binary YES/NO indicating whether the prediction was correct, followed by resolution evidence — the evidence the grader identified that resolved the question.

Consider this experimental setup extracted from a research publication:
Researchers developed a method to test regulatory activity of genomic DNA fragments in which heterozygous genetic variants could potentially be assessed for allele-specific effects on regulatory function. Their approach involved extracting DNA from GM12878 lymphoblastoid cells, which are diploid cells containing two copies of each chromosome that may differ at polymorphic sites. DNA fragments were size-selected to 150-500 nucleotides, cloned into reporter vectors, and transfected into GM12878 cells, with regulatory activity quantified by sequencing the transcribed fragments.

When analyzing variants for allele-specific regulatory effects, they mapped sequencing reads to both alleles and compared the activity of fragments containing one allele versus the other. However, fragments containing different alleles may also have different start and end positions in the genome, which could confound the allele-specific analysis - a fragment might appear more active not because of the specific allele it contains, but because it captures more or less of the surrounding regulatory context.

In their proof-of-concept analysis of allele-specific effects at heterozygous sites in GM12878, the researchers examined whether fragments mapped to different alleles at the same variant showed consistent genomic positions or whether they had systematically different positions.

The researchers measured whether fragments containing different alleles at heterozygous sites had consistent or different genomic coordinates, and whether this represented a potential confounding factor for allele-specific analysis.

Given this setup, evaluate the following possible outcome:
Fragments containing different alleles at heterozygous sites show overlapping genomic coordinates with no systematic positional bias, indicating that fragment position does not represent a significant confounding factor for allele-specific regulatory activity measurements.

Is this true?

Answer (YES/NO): NO